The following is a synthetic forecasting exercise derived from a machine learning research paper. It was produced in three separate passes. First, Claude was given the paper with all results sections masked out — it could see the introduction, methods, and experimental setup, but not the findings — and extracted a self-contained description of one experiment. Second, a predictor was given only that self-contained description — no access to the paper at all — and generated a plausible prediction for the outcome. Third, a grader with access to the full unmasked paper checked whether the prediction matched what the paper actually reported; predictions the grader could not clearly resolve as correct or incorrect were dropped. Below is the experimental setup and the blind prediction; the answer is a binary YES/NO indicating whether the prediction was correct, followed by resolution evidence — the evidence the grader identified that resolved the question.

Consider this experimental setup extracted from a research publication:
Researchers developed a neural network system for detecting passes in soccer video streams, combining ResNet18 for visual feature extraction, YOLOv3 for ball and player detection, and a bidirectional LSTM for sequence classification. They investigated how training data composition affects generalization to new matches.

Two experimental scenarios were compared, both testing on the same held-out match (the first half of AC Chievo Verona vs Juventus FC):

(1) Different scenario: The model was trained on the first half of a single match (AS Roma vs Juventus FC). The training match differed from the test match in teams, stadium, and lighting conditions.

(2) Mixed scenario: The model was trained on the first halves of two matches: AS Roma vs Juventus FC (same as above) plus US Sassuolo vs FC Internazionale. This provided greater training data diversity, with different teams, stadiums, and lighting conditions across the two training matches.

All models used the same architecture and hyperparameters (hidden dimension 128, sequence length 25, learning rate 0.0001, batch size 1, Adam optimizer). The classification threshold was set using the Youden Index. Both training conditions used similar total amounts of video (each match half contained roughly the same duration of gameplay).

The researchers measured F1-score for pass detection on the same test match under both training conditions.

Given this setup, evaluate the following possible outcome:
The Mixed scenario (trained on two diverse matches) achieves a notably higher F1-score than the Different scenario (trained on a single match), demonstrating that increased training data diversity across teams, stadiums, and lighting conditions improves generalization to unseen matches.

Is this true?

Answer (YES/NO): YES